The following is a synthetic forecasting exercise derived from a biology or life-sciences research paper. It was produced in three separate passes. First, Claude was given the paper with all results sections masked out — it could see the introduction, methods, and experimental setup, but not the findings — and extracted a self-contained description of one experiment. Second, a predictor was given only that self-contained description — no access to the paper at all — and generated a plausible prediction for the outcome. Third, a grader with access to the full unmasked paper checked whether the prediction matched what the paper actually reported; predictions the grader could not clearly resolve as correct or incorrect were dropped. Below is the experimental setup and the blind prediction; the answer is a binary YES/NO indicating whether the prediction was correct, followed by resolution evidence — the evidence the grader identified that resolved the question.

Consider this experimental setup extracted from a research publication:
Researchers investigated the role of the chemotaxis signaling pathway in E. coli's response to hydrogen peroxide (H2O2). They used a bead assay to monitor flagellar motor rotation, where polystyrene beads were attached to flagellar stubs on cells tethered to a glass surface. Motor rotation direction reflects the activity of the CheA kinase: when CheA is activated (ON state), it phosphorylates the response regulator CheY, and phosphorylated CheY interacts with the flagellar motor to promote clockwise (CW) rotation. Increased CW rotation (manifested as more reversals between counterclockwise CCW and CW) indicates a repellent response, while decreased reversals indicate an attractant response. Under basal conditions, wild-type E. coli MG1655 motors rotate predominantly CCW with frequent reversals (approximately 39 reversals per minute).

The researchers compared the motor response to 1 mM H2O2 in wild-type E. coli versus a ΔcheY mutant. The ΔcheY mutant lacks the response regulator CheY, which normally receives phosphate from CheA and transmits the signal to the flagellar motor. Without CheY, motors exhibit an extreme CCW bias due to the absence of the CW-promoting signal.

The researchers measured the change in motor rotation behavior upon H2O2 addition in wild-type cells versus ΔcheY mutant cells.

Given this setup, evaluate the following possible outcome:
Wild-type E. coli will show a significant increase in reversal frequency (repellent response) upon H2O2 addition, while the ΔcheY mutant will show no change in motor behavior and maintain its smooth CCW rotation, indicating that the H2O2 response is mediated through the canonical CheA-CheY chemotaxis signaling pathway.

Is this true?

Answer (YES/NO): YES